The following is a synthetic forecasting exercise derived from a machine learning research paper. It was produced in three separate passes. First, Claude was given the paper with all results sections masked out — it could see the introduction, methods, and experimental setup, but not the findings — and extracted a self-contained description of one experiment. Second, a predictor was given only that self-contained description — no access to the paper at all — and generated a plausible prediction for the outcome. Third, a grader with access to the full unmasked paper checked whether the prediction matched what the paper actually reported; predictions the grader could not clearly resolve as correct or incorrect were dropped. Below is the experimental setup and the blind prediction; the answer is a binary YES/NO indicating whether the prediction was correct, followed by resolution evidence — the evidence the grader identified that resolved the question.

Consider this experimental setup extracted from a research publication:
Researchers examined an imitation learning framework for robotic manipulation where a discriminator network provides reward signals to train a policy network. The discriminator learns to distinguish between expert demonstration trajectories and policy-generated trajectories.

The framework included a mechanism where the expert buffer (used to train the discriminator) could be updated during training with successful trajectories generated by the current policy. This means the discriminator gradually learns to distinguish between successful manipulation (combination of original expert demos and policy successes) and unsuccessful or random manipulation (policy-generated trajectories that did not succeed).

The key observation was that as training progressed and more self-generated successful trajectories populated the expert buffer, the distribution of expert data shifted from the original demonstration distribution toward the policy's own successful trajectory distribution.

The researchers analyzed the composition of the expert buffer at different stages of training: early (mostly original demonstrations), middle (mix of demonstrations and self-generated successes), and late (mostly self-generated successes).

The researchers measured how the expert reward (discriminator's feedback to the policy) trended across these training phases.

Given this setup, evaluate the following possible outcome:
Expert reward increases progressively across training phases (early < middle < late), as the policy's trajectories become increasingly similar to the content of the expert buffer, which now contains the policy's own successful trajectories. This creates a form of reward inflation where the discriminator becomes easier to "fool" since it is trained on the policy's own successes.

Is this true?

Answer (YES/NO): YES